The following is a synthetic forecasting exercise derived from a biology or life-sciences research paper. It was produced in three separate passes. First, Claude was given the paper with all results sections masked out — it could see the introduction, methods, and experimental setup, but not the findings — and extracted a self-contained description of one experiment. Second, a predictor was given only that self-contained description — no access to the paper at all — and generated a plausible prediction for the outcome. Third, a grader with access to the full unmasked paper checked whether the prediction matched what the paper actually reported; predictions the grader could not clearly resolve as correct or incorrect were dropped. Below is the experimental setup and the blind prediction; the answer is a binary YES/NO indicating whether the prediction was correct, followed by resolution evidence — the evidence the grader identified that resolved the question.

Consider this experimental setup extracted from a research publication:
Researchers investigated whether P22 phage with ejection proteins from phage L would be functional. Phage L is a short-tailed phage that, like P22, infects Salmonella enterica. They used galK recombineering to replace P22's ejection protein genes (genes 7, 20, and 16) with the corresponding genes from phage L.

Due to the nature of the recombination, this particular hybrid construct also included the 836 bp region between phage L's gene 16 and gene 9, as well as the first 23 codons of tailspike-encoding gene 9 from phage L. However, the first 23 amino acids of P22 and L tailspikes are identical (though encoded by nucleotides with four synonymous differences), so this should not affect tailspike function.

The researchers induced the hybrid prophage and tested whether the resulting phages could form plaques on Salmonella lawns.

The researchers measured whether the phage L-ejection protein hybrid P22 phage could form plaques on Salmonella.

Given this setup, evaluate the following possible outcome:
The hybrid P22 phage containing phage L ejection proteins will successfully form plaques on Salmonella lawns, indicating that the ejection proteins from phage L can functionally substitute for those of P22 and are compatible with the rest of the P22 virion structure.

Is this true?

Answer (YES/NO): YES